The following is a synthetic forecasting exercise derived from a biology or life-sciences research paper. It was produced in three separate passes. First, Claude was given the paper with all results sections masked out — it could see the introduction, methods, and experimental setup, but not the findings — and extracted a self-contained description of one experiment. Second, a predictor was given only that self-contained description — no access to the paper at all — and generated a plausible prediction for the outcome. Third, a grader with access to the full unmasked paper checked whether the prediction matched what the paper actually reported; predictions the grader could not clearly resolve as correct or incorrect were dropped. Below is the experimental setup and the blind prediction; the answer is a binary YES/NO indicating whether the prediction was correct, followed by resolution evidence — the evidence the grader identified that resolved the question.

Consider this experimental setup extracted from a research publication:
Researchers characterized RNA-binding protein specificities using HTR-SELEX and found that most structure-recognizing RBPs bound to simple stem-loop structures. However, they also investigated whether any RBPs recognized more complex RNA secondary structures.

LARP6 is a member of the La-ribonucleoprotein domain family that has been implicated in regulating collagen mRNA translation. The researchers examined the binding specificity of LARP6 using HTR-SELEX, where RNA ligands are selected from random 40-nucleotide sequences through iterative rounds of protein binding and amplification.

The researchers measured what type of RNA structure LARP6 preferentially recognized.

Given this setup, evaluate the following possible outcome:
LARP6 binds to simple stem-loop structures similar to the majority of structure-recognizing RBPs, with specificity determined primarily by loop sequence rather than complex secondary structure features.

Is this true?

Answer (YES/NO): NO